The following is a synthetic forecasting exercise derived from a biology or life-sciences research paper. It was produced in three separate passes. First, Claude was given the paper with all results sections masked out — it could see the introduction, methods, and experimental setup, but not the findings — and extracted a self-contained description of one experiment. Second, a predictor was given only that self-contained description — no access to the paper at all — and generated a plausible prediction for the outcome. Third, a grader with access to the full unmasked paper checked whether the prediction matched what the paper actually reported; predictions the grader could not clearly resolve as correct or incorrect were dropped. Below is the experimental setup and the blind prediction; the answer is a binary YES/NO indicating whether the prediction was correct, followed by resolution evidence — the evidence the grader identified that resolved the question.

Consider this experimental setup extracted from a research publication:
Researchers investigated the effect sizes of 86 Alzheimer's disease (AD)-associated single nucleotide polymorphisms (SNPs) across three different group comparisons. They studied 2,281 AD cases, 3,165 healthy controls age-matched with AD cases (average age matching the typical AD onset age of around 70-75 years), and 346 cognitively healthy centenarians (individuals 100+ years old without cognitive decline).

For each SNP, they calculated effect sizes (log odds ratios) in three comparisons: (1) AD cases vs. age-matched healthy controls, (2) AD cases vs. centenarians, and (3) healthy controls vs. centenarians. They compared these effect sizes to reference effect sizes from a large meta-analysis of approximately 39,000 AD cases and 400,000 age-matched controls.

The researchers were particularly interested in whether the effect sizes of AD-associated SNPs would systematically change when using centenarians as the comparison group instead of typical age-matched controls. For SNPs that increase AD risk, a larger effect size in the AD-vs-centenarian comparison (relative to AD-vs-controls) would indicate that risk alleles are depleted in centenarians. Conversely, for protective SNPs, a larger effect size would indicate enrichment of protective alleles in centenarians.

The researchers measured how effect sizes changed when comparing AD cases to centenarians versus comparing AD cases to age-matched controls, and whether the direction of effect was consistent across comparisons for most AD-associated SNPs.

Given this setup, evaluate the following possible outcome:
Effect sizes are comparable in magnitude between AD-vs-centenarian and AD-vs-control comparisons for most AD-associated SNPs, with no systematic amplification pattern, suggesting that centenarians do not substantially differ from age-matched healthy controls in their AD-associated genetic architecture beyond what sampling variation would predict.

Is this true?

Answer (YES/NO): NO